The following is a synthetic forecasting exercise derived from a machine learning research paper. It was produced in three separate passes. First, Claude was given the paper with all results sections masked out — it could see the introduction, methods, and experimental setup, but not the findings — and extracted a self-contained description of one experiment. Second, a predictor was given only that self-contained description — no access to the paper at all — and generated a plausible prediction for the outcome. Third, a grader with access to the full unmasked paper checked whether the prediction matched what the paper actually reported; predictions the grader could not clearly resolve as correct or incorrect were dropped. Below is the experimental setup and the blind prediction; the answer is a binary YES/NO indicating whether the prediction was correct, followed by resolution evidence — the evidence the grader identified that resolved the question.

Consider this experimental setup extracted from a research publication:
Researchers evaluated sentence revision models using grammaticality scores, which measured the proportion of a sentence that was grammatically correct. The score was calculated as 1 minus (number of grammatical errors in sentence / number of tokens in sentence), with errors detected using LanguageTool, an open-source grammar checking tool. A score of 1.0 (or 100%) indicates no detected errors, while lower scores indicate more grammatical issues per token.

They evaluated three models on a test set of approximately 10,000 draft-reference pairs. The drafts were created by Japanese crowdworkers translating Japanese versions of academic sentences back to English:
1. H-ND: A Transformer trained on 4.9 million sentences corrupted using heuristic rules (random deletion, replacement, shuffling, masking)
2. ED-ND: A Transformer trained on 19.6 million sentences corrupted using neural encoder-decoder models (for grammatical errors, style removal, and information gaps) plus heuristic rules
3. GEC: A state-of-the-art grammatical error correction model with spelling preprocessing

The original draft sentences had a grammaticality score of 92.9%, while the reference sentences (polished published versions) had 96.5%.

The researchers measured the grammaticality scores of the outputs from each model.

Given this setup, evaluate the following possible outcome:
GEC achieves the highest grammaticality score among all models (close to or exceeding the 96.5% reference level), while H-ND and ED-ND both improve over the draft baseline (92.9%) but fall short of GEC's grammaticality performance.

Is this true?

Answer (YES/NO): YES